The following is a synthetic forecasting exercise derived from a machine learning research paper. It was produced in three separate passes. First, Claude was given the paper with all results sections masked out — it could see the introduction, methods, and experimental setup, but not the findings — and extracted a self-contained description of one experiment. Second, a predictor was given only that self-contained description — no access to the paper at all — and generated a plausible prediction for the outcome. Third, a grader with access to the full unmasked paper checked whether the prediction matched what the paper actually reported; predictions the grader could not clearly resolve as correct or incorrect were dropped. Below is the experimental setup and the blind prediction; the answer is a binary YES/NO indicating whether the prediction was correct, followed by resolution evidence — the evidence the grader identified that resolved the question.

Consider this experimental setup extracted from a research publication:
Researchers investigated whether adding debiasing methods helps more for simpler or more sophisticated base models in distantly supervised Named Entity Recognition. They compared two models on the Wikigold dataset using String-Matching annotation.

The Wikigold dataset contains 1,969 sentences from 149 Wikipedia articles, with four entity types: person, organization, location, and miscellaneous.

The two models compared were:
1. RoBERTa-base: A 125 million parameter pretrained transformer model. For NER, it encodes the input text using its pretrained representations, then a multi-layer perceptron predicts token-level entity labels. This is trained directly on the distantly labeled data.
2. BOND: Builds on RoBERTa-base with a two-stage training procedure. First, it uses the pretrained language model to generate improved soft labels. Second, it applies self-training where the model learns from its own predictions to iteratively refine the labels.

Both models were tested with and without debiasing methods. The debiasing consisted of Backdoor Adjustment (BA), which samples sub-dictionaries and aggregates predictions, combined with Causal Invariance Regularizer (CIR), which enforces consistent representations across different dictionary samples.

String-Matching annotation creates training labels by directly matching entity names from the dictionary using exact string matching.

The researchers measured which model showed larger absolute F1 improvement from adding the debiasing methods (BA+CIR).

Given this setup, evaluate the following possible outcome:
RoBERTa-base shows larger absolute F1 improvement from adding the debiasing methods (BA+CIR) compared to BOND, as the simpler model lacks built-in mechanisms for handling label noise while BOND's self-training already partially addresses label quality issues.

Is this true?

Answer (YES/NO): YES